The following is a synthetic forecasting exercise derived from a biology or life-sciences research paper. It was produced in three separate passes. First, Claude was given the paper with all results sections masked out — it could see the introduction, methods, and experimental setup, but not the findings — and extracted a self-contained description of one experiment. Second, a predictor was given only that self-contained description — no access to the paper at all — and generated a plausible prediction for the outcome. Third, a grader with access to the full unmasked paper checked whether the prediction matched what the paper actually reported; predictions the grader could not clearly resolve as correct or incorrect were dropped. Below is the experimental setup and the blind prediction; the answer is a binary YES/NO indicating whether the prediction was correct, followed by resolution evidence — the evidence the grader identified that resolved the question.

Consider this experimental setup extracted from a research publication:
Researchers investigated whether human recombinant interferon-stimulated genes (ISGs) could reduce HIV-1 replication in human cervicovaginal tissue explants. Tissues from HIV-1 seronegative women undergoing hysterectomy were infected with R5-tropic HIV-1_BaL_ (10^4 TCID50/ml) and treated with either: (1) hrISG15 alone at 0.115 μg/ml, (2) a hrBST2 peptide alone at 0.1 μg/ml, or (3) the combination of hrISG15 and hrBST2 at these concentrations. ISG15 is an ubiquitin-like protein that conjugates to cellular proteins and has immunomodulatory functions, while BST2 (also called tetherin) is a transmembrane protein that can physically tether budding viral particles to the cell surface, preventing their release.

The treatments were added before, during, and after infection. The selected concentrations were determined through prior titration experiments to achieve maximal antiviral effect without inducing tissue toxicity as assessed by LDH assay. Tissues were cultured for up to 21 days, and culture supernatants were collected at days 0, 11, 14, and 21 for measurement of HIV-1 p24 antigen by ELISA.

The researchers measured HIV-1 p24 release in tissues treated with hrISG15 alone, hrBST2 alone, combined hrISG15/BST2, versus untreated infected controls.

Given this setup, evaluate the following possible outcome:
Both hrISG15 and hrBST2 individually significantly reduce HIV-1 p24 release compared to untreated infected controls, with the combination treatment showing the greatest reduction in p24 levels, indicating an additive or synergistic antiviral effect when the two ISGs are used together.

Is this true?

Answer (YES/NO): NO